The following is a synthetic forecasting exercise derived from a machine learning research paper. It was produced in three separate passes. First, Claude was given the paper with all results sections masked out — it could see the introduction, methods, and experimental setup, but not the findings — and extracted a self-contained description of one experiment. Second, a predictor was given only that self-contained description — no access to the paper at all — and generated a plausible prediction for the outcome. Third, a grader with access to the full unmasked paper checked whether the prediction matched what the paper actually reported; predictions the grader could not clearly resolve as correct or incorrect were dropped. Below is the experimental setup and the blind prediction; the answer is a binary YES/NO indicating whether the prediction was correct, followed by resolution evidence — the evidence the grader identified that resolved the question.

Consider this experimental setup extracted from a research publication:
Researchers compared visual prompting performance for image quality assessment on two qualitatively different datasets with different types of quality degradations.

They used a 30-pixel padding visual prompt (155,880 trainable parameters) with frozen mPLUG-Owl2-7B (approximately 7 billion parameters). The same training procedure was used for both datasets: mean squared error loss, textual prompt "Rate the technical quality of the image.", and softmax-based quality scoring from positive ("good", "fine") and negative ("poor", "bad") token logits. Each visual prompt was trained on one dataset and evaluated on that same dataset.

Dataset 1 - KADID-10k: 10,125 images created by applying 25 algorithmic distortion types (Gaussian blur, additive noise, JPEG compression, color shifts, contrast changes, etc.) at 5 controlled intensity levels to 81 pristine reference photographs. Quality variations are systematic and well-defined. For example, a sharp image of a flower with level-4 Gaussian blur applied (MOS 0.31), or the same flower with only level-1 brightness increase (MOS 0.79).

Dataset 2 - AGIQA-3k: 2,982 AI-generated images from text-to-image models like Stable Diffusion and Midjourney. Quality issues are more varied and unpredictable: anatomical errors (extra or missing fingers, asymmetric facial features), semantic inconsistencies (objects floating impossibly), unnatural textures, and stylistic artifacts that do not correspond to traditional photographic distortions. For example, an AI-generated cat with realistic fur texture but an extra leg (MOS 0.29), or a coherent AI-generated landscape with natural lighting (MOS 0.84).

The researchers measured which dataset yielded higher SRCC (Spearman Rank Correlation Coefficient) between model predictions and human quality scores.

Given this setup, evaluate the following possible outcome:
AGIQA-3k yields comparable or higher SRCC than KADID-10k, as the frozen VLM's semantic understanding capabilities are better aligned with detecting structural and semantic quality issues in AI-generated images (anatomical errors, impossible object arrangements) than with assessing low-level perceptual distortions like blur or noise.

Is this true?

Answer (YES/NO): NO